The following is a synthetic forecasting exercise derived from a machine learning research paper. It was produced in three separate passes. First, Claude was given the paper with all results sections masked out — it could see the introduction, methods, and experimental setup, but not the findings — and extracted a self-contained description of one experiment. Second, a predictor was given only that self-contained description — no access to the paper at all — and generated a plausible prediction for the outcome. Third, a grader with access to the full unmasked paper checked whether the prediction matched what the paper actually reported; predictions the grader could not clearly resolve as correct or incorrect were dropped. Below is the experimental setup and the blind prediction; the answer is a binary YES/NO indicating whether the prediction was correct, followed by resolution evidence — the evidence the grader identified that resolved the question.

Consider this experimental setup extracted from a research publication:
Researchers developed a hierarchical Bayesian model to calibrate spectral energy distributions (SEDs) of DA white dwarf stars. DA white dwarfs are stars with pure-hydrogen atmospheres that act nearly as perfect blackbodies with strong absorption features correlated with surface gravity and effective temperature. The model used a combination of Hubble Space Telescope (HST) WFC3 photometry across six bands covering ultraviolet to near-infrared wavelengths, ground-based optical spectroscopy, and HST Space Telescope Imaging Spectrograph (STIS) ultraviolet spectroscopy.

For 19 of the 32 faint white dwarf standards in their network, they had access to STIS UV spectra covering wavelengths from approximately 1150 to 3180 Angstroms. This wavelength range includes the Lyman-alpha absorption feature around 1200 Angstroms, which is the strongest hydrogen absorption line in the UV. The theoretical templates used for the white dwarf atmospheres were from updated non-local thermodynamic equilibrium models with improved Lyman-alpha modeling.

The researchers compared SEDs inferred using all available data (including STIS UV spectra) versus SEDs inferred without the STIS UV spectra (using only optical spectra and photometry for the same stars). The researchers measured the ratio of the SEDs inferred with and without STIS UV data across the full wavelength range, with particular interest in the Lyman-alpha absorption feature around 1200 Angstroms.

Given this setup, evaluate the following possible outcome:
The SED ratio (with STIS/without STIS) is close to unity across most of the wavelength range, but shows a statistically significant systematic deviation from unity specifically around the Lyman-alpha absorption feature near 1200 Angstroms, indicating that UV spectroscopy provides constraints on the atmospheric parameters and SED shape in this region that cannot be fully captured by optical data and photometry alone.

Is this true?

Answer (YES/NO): YES